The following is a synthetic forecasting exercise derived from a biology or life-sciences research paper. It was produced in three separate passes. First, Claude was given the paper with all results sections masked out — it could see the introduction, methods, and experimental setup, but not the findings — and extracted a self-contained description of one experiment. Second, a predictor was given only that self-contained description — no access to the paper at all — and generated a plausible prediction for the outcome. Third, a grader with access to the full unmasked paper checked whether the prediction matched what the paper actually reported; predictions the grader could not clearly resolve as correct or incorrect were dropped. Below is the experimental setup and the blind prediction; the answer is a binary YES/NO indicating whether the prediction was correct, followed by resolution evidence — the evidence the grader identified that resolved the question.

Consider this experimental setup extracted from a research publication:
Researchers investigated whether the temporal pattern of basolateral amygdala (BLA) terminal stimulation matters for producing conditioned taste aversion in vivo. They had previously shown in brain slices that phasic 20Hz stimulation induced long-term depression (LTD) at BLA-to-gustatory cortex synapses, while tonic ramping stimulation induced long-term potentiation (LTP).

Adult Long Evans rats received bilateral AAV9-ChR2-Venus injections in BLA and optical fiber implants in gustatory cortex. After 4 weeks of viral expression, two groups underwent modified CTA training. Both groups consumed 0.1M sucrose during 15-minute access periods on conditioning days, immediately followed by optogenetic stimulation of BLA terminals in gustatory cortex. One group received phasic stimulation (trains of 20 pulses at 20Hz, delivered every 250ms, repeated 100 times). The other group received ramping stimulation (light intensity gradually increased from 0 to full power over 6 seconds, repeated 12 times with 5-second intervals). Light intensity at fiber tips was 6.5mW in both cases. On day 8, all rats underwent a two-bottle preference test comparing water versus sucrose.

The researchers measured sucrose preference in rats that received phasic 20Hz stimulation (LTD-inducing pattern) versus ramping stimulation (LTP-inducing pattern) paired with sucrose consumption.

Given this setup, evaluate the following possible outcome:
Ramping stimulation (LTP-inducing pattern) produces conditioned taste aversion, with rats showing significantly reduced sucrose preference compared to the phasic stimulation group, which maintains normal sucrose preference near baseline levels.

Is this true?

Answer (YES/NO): NO